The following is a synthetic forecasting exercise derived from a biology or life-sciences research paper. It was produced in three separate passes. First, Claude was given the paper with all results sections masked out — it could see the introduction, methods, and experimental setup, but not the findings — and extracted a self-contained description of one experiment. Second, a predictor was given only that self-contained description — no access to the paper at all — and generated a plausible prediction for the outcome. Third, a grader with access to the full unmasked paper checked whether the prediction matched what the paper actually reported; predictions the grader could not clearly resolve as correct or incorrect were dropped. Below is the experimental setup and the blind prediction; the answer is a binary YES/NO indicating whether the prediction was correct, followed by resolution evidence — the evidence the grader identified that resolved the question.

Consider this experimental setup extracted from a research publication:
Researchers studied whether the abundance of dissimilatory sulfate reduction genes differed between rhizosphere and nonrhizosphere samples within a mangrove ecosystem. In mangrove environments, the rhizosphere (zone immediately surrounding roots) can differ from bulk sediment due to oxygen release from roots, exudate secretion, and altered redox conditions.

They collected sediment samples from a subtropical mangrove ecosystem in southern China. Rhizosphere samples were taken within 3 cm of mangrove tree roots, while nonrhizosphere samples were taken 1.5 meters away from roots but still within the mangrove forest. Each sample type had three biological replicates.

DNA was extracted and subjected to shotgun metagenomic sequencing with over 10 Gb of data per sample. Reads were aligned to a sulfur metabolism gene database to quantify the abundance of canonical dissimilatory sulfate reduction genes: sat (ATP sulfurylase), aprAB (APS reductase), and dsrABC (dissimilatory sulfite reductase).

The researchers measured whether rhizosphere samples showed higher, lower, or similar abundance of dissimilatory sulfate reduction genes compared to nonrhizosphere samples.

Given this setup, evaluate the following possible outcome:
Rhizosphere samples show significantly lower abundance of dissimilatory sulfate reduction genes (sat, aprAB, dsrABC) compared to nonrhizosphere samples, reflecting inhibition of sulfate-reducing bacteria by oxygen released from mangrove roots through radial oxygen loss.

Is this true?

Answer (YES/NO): NO